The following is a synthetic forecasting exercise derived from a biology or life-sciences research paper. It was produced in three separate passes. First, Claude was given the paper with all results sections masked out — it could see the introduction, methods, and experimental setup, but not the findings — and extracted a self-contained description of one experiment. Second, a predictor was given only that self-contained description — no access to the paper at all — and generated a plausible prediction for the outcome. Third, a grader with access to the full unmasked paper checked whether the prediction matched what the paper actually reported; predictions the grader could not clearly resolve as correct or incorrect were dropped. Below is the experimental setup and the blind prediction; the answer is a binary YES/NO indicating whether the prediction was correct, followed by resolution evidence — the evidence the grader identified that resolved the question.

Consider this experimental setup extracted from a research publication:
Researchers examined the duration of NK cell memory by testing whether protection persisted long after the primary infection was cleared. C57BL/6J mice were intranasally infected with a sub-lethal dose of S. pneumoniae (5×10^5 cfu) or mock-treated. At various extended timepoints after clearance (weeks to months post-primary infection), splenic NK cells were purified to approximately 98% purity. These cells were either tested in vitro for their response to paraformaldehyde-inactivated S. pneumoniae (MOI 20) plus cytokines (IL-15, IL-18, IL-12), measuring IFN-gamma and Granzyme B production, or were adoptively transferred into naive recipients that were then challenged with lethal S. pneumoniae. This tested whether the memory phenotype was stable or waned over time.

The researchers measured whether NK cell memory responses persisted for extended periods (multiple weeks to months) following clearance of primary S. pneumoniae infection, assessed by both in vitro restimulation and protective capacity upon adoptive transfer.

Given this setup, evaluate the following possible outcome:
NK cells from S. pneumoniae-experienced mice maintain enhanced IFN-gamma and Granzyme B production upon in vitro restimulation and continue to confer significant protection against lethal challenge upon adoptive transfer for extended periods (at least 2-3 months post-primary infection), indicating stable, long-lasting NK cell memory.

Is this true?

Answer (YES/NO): YES